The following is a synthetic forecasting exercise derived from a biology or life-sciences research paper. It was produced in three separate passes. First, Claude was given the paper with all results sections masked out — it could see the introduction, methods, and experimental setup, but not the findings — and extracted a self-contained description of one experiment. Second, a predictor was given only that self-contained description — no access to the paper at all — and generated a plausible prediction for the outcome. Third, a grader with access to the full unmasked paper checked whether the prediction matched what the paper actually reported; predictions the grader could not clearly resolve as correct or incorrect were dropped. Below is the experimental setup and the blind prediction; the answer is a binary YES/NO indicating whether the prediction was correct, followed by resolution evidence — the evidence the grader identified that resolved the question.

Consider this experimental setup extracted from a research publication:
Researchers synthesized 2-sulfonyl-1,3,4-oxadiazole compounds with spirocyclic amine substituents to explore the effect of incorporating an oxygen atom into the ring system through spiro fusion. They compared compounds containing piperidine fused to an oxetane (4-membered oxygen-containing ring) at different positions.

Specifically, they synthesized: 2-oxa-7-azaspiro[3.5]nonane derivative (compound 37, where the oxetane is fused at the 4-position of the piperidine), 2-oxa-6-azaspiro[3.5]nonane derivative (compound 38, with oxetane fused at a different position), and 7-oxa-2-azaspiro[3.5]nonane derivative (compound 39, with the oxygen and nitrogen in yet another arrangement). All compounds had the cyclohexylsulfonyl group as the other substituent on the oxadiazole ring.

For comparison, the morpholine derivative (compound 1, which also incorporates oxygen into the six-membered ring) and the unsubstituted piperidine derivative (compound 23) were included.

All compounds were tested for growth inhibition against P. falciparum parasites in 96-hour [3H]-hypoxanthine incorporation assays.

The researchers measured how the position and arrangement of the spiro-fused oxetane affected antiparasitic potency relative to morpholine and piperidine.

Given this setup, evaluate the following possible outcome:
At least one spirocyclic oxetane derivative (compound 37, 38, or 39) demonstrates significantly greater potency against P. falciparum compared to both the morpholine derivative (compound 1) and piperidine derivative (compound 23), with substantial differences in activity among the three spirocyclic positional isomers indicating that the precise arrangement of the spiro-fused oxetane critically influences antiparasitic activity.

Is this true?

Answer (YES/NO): NO